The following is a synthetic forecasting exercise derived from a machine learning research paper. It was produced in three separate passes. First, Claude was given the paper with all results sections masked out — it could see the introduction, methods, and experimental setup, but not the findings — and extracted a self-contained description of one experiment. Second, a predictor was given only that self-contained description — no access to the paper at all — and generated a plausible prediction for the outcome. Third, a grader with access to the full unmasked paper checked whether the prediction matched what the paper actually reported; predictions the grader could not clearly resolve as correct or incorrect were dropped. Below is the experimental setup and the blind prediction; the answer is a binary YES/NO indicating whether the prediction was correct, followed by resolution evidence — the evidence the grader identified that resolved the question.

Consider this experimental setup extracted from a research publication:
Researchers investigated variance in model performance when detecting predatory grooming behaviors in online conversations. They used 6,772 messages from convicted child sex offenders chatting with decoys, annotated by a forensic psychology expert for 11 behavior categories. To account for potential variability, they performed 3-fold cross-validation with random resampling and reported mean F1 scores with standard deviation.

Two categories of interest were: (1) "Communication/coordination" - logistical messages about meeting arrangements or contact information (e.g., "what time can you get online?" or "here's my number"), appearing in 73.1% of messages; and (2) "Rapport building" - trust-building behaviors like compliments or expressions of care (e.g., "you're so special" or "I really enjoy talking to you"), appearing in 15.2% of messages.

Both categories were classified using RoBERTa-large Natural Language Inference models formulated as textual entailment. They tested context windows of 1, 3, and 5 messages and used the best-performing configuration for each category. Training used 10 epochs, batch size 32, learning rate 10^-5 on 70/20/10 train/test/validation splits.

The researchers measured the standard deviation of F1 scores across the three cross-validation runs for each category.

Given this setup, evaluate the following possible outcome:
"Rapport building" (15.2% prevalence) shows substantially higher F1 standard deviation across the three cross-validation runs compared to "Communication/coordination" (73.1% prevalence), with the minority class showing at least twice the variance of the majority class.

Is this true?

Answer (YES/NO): YES